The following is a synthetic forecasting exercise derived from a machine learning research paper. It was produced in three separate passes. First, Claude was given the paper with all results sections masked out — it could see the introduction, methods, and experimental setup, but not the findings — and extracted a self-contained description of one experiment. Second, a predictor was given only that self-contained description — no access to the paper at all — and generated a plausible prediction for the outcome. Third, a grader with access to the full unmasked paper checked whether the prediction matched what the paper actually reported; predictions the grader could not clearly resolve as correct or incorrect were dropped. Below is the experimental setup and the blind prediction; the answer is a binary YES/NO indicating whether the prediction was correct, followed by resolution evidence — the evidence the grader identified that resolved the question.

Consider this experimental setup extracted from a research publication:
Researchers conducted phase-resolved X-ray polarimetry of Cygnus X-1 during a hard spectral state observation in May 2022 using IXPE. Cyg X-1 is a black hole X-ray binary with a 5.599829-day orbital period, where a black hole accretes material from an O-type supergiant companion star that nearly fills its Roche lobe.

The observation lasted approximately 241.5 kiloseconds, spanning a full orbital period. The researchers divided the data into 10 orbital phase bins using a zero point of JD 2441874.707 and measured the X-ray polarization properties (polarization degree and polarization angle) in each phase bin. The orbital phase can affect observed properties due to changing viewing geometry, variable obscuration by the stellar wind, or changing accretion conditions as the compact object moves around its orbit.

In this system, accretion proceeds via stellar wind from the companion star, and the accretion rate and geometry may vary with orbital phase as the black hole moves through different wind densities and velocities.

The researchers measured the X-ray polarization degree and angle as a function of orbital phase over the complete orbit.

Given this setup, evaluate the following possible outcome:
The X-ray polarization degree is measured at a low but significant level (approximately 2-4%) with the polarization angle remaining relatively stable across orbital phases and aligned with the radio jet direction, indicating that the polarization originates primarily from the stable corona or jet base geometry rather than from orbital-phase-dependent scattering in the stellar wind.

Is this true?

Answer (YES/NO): NO